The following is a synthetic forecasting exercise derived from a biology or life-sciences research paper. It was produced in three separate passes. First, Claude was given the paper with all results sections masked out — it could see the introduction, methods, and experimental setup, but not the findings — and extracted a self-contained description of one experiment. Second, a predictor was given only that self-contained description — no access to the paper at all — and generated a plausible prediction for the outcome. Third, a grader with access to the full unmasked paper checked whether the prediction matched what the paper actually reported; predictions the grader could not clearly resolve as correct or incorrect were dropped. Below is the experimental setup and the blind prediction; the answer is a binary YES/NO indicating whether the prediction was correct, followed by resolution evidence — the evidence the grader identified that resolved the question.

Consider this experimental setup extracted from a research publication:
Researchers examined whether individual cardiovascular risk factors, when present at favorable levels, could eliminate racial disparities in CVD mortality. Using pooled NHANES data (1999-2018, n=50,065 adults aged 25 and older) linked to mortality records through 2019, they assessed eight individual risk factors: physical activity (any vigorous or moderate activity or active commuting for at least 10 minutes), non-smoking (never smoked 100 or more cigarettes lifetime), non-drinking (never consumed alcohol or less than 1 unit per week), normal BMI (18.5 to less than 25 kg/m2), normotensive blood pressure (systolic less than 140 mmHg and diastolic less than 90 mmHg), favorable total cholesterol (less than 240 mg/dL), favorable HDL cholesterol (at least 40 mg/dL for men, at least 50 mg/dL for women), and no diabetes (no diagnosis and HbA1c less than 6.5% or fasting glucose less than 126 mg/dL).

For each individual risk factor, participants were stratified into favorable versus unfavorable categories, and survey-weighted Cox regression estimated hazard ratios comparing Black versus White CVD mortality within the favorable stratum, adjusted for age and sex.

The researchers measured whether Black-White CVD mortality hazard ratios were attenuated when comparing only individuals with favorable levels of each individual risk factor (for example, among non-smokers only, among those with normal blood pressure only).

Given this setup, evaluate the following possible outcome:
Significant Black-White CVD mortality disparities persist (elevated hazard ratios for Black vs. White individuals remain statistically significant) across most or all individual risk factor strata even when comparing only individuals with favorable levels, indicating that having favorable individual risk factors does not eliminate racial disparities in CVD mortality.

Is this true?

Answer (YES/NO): YES